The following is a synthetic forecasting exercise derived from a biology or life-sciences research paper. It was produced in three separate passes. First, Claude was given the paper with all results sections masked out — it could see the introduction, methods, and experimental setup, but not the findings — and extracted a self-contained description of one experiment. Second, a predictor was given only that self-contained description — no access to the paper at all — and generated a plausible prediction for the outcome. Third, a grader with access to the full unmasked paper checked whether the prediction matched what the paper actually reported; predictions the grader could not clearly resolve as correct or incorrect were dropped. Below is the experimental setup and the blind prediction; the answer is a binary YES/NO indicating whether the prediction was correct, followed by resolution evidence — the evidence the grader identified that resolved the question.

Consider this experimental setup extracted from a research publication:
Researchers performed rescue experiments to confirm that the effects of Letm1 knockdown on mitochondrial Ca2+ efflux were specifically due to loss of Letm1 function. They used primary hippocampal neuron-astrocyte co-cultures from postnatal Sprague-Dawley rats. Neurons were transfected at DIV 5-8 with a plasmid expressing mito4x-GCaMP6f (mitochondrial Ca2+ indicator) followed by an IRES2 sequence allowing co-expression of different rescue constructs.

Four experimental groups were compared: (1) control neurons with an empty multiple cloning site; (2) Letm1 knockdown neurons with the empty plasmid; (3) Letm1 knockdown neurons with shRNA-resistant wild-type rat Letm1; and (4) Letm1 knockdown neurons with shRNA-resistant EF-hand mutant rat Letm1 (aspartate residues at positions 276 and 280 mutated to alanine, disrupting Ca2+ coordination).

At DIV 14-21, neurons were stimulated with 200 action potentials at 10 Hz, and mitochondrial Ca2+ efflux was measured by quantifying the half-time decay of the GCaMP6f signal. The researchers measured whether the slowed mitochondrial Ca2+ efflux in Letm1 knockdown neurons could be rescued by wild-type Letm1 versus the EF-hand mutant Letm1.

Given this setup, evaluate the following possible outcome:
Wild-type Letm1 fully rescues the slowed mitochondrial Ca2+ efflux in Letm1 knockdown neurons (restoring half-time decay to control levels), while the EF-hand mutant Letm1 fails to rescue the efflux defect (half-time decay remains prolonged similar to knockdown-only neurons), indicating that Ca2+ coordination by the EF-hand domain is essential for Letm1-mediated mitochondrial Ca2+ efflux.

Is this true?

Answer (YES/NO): YES